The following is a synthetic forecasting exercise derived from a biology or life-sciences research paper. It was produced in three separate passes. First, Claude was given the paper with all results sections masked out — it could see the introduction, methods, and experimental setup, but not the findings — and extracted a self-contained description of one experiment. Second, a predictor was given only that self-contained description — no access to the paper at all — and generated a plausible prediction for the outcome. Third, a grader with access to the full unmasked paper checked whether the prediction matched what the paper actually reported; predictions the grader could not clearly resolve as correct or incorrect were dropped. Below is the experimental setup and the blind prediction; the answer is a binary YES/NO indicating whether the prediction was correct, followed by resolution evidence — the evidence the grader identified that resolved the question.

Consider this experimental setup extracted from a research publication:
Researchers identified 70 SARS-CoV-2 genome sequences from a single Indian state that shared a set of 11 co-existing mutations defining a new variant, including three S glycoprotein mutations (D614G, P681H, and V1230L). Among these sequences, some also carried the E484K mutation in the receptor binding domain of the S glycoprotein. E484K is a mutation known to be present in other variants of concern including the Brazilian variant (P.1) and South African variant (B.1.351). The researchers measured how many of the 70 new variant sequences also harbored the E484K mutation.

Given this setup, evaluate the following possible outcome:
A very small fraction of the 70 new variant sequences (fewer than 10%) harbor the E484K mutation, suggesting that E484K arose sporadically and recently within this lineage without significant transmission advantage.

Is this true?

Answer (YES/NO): NO